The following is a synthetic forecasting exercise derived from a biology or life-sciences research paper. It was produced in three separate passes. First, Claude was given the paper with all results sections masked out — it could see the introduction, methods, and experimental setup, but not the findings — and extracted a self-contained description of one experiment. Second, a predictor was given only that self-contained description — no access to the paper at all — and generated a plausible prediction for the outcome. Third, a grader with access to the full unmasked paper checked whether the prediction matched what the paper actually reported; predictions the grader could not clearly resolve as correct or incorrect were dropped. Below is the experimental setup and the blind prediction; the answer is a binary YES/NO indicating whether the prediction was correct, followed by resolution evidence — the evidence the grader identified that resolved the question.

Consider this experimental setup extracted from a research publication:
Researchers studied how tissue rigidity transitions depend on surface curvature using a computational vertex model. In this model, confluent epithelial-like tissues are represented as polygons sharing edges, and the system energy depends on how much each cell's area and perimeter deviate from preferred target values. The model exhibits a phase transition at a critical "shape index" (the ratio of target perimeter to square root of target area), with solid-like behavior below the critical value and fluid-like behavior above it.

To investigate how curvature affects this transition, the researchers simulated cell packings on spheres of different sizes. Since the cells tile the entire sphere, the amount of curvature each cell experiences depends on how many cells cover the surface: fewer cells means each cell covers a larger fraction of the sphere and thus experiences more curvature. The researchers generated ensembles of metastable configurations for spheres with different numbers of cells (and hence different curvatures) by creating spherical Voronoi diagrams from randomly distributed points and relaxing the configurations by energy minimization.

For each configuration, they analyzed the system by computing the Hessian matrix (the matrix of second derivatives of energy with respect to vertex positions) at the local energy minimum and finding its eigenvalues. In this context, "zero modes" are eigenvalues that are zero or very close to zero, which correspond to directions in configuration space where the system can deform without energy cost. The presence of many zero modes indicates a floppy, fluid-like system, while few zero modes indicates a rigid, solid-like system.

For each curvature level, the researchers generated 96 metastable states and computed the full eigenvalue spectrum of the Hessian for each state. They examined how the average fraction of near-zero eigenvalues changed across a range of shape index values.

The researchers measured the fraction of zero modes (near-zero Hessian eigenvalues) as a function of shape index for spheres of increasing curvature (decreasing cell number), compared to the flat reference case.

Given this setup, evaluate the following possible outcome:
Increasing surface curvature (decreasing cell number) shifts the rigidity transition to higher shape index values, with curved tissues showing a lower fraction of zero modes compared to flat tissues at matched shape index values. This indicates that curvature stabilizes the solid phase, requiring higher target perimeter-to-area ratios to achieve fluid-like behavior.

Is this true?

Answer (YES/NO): NO